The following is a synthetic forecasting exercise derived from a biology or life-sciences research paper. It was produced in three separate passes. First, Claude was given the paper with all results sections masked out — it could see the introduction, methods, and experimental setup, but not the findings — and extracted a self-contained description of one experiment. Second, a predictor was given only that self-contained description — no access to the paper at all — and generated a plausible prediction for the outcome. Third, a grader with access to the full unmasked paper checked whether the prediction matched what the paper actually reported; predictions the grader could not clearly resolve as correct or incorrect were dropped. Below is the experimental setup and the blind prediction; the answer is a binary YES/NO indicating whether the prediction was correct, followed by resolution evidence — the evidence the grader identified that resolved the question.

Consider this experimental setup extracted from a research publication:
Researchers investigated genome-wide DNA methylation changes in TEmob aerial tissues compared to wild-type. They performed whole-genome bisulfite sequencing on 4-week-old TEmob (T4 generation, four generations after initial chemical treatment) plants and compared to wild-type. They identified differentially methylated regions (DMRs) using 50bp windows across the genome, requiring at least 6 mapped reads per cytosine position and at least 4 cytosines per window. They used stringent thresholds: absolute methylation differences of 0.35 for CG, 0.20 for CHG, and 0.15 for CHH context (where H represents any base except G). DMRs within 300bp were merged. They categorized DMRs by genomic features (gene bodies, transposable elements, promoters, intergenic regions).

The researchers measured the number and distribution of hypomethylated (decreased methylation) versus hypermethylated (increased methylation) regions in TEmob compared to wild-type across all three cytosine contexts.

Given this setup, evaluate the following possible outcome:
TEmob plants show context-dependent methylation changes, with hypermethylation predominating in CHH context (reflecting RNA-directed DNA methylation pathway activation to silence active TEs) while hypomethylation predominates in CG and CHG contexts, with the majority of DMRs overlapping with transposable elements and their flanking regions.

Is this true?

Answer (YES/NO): NO